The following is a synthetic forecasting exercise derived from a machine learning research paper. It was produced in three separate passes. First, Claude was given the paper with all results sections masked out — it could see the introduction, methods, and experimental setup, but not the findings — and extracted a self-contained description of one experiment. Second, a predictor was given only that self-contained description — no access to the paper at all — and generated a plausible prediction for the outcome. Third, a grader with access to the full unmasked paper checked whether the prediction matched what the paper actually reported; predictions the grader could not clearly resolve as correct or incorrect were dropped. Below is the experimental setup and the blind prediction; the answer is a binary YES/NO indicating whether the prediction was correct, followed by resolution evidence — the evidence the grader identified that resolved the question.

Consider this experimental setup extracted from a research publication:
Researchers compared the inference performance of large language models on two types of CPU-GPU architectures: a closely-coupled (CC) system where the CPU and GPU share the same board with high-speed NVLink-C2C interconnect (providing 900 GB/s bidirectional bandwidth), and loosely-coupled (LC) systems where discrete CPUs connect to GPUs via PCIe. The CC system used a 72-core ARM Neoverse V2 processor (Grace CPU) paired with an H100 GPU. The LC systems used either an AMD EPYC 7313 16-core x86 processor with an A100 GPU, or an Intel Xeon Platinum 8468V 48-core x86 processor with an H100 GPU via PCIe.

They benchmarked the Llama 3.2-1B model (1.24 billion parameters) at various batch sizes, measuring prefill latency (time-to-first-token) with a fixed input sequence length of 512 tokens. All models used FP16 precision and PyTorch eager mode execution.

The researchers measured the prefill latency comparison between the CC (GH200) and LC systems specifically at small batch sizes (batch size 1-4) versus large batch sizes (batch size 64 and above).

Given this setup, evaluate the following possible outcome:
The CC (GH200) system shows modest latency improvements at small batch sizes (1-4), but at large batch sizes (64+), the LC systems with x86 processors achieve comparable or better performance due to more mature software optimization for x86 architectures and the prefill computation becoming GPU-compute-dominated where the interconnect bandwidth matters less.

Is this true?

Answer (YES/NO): NO